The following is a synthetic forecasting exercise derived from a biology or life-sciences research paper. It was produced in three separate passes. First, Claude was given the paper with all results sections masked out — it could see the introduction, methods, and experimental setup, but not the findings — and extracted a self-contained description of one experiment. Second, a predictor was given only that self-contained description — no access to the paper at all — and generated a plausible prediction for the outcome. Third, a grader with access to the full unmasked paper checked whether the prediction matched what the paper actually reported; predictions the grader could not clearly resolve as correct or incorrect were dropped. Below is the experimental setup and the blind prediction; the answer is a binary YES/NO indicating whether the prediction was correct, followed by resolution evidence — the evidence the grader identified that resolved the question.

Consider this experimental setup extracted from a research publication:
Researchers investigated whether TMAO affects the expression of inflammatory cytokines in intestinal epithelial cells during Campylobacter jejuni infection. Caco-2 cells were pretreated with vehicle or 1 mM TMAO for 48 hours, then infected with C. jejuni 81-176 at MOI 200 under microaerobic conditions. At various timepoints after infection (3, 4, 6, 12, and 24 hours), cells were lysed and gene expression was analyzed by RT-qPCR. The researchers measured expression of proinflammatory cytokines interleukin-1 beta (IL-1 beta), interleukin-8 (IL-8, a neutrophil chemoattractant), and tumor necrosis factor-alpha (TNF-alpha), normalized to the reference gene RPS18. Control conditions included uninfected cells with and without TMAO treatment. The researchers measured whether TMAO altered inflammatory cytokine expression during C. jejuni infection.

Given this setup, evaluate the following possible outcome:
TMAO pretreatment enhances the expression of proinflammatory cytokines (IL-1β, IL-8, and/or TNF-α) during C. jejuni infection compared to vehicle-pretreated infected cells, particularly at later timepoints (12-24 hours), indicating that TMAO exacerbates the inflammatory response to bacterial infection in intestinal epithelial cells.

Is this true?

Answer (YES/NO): YES